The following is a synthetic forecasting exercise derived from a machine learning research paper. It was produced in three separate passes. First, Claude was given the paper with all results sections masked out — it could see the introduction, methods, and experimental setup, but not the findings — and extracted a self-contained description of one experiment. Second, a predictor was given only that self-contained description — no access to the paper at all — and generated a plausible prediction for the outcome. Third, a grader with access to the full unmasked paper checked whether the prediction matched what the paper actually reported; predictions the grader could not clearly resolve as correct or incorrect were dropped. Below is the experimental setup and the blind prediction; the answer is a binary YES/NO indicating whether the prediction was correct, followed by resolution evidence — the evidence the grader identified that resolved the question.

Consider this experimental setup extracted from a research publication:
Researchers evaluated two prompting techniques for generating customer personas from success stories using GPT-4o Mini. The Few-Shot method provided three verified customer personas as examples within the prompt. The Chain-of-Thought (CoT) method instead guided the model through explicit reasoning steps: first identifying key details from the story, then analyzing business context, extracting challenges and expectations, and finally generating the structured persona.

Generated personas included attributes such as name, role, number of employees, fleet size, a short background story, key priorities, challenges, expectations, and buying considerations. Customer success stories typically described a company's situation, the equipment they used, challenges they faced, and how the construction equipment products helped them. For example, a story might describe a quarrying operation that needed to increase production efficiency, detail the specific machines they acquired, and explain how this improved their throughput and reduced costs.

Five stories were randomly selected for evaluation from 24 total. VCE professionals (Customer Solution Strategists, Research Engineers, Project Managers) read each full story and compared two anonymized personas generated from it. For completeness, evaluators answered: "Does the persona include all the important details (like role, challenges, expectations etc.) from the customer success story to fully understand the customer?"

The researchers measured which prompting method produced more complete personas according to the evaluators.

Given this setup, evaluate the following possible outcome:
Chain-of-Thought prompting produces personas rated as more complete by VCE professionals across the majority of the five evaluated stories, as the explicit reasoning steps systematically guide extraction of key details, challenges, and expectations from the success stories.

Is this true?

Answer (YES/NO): NO